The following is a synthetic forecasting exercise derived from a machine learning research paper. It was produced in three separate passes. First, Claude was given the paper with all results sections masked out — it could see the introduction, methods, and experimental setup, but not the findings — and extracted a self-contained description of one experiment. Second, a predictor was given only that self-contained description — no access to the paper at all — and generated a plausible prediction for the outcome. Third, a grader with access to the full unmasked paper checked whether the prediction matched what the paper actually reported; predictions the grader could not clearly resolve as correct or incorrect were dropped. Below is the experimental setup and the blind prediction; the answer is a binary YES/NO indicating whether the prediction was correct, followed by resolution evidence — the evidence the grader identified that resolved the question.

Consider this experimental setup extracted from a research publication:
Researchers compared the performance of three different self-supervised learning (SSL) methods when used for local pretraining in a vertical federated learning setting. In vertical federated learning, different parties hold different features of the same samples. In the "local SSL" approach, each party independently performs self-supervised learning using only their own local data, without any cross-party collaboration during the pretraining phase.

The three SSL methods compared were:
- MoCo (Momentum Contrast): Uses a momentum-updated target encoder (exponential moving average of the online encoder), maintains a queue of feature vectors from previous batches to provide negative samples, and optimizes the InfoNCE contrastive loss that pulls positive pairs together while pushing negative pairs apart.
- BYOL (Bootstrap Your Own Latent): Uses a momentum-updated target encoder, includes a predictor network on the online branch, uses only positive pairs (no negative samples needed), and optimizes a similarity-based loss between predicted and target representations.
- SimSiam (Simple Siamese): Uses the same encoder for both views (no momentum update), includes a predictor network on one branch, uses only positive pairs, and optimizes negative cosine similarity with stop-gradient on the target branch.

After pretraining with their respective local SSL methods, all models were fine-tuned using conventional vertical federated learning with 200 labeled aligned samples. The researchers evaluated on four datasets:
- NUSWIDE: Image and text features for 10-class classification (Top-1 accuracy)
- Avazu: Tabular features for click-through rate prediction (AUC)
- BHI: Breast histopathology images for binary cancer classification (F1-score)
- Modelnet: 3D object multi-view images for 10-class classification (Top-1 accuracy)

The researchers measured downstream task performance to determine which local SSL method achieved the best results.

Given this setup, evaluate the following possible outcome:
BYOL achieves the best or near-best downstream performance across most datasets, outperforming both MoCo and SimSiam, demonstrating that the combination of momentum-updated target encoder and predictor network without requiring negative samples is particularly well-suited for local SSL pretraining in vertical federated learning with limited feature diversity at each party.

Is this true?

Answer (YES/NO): NO